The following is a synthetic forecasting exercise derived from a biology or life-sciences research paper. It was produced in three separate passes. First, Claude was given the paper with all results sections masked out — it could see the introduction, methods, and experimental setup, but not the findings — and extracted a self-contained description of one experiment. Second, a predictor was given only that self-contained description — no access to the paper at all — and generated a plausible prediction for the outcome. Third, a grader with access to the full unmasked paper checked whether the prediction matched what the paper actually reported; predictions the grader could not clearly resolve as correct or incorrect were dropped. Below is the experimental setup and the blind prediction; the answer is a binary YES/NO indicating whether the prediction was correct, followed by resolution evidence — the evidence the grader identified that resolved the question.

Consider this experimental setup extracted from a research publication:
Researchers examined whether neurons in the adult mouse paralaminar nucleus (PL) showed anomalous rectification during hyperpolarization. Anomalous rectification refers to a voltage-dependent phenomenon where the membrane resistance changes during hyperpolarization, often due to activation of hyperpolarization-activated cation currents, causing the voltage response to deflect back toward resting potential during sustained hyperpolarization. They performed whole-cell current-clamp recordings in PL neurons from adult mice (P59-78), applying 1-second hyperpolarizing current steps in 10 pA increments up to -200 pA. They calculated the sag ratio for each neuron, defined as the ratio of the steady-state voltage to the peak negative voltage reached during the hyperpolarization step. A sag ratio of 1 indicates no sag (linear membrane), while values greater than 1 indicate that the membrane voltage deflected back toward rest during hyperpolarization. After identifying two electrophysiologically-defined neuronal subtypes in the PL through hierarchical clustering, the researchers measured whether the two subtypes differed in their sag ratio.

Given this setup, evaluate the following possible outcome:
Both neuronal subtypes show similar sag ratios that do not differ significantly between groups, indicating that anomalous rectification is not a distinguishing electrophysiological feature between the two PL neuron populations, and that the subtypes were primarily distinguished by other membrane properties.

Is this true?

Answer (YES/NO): NO